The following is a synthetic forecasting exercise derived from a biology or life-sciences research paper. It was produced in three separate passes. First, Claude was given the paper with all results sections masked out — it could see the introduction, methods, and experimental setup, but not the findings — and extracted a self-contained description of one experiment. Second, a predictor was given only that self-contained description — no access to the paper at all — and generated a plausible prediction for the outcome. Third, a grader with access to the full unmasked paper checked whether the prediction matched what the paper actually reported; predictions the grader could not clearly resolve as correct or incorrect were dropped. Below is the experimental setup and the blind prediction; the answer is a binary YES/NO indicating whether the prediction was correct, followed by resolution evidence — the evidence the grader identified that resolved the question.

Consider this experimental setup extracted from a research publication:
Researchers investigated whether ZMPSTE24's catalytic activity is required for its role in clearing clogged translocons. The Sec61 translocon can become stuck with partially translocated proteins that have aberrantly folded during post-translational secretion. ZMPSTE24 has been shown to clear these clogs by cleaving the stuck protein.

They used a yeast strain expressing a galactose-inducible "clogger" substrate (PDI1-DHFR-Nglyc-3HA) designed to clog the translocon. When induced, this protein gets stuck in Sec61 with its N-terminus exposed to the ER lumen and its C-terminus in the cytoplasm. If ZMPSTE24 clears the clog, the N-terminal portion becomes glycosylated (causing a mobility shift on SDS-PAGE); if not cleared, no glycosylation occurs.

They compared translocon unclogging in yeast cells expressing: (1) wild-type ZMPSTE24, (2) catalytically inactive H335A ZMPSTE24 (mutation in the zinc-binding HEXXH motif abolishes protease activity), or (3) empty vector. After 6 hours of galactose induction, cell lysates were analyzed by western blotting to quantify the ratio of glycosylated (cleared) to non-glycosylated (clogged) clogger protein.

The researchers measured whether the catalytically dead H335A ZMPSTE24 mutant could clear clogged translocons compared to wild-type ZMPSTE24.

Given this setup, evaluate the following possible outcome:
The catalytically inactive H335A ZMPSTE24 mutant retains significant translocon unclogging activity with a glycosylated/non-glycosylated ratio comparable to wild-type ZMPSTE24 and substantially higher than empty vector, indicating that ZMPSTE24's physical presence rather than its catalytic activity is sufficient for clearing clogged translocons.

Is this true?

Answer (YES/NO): NO